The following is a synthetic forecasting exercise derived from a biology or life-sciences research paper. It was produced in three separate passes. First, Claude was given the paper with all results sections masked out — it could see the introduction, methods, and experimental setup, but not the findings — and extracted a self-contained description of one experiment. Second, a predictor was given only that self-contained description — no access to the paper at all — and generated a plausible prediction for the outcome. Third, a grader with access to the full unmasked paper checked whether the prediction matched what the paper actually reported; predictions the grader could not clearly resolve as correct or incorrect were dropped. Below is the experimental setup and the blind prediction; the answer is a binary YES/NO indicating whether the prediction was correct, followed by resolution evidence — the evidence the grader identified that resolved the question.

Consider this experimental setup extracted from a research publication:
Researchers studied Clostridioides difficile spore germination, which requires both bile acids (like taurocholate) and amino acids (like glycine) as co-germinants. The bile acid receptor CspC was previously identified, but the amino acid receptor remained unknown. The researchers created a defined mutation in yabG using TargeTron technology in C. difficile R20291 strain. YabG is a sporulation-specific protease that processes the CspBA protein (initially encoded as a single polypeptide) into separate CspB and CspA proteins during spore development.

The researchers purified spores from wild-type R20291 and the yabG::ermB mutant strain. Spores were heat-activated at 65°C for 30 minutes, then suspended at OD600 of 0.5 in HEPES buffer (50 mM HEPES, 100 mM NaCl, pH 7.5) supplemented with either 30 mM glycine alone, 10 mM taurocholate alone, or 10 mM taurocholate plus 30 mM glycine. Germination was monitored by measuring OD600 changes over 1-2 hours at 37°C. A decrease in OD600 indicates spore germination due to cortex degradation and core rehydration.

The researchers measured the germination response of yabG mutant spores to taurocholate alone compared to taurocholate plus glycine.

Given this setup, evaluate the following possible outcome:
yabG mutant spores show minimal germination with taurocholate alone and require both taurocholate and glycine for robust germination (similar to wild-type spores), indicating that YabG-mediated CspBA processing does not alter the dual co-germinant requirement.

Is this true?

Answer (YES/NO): NO